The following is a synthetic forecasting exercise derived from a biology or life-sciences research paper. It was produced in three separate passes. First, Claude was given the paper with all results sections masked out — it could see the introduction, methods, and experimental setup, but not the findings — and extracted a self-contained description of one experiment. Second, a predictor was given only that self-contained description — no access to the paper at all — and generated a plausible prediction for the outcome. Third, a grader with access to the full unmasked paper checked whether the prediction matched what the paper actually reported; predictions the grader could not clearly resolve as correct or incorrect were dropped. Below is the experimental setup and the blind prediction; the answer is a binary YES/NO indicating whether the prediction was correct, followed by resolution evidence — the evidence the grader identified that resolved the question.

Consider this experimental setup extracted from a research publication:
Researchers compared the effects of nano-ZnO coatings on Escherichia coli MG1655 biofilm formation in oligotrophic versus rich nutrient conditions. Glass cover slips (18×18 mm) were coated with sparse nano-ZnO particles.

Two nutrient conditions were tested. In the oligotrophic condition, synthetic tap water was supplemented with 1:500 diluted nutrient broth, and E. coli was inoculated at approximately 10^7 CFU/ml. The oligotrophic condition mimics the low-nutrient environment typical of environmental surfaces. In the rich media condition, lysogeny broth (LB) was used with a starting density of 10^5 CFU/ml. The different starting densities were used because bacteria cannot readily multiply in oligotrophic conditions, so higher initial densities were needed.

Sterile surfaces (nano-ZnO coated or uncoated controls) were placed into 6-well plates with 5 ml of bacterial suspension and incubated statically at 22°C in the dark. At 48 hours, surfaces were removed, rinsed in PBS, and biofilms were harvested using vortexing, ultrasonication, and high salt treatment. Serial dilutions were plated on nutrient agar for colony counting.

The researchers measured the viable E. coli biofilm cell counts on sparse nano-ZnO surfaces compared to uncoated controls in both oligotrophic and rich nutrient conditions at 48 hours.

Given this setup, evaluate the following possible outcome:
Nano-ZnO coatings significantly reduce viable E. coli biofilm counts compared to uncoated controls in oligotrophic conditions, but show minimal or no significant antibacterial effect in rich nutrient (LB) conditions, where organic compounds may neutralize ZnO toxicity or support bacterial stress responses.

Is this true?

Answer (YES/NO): YES